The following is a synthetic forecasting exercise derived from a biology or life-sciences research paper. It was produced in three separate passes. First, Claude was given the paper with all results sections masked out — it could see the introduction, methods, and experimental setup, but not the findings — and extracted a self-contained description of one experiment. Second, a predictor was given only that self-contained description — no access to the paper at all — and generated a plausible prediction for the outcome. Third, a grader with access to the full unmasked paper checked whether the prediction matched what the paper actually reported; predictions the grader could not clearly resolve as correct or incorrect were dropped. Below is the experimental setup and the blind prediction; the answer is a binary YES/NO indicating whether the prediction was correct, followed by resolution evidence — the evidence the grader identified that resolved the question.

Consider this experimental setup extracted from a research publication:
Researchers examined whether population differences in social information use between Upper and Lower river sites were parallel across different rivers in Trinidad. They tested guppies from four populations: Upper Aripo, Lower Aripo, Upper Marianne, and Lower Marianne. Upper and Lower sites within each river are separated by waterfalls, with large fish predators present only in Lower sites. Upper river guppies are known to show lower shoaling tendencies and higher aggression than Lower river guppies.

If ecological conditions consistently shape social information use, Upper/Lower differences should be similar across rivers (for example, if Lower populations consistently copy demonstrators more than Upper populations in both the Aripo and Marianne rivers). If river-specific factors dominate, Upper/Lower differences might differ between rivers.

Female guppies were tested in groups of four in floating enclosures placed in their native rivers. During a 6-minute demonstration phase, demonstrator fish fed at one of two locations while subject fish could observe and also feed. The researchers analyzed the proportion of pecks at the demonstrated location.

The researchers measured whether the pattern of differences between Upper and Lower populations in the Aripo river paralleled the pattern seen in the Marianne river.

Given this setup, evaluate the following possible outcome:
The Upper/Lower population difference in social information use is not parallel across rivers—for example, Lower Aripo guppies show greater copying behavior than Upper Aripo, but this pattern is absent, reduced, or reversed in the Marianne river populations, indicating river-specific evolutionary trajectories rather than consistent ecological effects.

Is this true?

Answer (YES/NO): YES